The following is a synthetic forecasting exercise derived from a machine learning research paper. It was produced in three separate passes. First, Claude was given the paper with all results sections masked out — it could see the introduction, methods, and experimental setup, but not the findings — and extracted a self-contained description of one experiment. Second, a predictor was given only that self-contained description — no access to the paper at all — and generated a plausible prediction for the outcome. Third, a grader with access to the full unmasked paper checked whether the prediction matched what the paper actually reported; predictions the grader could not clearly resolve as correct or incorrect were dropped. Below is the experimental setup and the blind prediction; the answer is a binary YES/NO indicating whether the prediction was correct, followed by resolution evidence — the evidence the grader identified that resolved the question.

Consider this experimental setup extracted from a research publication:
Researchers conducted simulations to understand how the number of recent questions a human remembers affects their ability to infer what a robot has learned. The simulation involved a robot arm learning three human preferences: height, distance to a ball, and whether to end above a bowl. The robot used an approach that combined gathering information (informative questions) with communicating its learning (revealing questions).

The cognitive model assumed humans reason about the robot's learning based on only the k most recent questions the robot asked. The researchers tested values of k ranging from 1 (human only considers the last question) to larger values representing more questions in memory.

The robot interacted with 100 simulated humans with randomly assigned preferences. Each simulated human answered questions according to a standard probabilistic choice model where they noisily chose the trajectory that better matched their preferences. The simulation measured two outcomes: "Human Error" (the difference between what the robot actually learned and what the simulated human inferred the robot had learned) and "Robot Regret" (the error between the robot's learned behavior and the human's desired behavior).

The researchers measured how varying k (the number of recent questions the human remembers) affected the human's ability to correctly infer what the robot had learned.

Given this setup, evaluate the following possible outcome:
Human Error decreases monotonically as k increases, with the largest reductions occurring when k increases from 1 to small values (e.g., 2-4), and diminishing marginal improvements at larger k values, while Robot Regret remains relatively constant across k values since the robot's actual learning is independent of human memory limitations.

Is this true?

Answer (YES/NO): NO